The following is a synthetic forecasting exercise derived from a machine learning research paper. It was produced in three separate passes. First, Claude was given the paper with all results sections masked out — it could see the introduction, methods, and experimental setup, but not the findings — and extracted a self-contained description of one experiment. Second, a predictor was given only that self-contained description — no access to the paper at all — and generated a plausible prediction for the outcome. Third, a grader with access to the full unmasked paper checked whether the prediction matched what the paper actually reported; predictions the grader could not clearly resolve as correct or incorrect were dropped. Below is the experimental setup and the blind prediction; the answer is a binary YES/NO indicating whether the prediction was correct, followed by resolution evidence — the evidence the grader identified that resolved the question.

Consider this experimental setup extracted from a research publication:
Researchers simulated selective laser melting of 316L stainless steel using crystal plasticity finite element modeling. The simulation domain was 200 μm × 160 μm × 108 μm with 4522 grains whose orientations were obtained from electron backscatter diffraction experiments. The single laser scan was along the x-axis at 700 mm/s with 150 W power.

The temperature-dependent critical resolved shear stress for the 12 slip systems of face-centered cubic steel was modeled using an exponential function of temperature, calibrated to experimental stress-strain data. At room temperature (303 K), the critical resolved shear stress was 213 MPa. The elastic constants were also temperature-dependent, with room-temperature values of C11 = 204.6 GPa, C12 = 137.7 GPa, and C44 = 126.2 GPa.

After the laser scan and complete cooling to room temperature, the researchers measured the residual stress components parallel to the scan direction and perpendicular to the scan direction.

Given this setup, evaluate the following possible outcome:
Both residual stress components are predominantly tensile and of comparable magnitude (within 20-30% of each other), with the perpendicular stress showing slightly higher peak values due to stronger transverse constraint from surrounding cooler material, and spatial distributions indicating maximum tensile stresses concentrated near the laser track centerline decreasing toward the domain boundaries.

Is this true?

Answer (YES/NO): NO